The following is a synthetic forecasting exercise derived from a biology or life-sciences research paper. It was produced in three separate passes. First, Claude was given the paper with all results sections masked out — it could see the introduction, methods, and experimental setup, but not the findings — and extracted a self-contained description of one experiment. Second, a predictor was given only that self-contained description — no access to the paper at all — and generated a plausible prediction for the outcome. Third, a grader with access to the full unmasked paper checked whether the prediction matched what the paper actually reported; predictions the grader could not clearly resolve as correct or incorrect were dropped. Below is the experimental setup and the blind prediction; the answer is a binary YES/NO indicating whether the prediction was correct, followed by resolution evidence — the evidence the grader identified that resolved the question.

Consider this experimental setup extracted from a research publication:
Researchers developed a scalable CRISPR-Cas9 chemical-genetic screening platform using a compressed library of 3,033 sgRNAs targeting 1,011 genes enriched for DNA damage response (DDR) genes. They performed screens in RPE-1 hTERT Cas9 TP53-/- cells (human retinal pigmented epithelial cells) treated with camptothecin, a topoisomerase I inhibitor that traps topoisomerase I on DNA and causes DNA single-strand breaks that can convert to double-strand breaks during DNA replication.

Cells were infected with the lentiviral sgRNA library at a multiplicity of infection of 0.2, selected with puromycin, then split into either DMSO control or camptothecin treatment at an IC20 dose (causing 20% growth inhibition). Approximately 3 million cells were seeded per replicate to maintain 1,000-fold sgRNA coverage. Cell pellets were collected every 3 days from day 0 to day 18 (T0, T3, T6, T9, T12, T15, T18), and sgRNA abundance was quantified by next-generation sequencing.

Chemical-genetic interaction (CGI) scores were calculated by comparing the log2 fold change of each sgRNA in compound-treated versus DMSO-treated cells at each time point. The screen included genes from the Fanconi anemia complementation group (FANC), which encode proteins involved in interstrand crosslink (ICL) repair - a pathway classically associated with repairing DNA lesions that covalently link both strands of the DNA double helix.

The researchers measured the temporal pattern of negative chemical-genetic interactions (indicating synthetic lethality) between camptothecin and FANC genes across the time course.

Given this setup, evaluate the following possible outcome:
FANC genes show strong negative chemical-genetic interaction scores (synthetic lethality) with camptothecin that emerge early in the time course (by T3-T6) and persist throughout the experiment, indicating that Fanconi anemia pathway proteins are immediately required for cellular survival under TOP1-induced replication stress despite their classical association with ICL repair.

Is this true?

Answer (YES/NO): NO